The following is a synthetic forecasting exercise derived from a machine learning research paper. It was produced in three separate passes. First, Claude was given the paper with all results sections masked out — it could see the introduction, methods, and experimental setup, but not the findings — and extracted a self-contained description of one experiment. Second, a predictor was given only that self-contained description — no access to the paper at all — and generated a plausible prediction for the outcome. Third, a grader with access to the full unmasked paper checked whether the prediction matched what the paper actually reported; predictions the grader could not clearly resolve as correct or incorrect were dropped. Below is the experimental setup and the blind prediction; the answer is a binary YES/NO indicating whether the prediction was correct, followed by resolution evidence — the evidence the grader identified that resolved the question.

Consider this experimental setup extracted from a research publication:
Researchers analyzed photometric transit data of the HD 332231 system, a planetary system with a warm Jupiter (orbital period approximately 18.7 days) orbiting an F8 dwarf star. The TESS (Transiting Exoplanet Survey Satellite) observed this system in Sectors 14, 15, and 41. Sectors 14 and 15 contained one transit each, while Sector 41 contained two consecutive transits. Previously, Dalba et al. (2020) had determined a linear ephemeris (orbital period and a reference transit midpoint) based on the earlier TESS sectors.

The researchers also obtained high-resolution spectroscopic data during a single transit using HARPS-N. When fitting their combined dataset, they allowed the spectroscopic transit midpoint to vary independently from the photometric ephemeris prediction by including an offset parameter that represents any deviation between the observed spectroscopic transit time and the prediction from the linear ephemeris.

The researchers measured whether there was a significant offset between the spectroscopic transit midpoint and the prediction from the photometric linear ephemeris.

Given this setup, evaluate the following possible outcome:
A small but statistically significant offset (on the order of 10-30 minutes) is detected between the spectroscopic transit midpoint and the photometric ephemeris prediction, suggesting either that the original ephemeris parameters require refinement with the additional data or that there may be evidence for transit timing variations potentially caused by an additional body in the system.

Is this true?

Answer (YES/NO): YES